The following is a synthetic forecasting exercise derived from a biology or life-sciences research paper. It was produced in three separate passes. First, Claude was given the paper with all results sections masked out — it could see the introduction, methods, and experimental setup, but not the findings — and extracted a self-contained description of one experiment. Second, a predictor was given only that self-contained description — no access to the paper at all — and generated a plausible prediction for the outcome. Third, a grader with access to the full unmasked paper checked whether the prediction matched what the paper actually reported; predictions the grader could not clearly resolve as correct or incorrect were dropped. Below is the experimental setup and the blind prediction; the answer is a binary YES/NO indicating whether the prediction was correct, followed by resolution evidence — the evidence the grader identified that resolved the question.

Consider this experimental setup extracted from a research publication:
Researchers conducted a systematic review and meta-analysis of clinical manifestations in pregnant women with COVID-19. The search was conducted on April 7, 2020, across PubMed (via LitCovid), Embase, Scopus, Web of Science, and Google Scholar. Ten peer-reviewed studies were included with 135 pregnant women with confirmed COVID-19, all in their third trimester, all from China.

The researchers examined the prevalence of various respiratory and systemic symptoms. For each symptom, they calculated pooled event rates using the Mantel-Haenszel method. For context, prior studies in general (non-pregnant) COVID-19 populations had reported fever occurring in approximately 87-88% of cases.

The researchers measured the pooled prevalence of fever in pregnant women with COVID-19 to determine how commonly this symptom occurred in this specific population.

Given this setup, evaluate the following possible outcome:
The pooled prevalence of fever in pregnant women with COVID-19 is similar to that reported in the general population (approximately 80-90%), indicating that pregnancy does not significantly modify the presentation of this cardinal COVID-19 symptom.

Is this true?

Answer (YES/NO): NO